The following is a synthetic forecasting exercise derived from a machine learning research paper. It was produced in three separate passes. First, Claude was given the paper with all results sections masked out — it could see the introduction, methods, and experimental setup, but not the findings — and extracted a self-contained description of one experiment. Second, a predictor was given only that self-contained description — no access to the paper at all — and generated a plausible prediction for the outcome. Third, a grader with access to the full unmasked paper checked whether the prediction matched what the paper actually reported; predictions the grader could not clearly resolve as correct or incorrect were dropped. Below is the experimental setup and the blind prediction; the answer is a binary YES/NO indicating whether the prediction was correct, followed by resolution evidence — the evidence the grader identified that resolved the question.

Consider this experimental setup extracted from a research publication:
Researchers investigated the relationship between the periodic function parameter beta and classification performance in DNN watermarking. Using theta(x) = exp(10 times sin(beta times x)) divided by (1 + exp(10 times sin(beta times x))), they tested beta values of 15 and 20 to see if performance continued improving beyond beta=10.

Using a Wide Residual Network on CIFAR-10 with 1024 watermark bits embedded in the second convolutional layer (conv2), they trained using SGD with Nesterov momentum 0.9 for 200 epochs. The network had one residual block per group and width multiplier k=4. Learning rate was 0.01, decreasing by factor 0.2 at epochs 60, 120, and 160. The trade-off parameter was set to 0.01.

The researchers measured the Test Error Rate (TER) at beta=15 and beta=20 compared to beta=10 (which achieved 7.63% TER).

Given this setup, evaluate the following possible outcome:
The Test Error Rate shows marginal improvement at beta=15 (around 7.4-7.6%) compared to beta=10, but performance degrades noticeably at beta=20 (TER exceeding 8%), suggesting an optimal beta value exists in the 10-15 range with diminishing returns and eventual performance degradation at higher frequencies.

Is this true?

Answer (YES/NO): NO